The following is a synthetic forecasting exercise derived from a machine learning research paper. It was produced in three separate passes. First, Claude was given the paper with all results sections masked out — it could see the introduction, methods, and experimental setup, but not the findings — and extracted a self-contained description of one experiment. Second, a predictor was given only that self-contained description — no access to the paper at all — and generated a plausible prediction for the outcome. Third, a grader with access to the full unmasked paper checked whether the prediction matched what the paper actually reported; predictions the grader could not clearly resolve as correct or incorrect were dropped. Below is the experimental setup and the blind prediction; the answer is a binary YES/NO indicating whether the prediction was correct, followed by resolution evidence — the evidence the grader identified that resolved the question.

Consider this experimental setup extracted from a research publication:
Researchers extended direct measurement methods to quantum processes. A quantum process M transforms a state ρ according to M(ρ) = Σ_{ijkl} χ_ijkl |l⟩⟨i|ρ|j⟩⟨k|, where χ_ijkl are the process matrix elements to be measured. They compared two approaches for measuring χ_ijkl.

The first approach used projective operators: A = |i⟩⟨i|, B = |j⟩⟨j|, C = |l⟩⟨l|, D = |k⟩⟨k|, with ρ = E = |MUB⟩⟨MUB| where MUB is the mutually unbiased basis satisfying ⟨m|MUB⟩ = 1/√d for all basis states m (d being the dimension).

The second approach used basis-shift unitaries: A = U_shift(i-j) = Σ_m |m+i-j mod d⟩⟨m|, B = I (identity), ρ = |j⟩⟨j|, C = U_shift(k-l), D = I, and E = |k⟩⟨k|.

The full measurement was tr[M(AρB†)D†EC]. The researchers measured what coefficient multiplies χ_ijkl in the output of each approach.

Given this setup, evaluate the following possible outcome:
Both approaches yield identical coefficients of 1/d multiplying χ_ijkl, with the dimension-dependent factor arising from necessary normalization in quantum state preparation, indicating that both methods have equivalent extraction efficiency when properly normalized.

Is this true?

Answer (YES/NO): NO